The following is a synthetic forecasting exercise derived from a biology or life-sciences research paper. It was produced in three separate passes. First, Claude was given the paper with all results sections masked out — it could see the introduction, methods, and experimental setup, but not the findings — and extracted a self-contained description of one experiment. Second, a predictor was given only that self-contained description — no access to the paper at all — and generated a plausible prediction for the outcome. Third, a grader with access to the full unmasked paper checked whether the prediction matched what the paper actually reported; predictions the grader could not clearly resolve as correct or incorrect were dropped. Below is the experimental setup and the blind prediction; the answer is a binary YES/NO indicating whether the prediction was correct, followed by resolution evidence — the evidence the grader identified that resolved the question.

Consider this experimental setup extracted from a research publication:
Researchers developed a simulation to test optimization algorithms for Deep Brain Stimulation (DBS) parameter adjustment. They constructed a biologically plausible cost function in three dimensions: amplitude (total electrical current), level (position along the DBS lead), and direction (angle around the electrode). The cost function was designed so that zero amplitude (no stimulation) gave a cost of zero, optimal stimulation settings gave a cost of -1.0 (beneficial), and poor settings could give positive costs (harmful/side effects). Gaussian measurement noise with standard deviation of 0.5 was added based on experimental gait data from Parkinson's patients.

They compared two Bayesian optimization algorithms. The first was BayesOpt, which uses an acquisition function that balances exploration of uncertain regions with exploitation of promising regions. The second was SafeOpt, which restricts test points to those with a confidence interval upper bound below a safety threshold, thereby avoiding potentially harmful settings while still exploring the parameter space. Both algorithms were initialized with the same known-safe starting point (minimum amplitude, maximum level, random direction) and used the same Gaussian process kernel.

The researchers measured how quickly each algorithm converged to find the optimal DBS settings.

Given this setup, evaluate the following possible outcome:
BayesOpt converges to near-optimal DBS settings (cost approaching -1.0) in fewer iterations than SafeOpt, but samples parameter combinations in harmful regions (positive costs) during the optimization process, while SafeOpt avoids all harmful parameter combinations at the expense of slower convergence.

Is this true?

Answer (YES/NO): NO